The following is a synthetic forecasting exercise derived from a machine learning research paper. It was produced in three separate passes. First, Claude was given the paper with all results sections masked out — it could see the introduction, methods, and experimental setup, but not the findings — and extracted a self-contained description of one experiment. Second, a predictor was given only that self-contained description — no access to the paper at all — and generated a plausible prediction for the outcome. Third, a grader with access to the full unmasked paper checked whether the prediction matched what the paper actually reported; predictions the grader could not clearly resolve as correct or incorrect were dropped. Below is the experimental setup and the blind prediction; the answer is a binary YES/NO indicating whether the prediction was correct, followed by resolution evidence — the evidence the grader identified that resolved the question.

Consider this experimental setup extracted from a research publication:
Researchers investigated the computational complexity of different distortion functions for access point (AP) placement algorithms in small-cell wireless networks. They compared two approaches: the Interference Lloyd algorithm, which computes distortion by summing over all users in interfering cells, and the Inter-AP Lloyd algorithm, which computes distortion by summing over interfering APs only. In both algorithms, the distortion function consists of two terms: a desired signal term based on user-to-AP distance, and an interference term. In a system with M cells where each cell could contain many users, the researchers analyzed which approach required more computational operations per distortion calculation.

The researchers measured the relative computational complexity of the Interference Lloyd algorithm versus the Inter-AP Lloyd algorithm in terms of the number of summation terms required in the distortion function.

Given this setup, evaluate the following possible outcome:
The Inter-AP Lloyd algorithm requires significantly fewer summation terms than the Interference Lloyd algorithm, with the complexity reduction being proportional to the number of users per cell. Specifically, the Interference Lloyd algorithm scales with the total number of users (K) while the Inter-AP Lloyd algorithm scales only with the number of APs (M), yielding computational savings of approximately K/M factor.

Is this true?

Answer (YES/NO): NO